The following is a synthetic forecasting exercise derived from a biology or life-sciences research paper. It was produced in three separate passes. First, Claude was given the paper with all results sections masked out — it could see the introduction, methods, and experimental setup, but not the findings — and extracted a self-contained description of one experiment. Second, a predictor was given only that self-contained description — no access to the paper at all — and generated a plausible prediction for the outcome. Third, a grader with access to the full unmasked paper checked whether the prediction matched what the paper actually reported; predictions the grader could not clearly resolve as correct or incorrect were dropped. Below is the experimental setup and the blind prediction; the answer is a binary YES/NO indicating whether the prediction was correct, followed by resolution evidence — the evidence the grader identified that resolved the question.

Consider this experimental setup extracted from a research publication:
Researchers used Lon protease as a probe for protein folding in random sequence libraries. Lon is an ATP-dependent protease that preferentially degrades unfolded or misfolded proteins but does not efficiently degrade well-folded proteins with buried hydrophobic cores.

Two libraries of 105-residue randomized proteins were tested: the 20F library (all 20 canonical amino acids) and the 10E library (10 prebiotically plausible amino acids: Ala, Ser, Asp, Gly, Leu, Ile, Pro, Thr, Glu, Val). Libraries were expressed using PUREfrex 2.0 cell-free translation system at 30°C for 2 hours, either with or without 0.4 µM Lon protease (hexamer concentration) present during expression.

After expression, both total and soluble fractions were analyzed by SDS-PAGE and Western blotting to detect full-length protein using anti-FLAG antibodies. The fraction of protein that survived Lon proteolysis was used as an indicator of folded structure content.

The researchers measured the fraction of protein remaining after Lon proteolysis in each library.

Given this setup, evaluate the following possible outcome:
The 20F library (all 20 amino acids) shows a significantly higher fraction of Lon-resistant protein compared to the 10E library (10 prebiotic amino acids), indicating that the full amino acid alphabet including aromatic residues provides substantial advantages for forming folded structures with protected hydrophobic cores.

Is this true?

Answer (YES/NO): NO